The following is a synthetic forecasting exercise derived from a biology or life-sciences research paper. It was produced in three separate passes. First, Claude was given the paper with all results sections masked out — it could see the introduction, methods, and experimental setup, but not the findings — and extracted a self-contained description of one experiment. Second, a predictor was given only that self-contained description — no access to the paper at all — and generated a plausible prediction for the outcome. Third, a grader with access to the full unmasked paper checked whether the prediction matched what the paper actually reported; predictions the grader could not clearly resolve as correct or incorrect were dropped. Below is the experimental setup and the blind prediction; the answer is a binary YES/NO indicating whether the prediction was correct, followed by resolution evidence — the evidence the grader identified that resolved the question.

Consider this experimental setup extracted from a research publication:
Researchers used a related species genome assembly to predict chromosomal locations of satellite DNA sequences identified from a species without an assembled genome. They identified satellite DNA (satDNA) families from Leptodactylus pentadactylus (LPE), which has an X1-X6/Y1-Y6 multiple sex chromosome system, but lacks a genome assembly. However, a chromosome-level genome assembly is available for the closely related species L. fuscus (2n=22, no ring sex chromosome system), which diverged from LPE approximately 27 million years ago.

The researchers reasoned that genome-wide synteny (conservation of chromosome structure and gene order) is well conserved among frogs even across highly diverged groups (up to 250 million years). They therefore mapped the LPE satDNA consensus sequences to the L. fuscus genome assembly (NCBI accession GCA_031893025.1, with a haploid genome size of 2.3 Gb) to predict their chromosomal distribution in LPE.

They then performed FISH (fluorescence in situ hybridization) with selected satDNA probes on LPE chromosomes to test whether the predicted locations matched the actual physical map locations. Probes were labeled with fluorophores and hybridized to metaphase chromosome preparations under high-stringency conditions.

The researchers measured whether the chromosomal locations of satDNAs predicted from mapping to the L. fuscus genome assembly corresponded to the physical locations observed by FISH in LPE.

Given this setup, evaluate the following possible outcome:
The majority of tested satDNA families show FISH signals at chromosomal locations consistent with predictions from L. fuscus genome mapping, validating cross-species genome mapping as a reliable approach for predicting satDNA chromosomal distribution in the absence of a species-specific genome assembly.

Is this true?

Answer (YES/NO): NO